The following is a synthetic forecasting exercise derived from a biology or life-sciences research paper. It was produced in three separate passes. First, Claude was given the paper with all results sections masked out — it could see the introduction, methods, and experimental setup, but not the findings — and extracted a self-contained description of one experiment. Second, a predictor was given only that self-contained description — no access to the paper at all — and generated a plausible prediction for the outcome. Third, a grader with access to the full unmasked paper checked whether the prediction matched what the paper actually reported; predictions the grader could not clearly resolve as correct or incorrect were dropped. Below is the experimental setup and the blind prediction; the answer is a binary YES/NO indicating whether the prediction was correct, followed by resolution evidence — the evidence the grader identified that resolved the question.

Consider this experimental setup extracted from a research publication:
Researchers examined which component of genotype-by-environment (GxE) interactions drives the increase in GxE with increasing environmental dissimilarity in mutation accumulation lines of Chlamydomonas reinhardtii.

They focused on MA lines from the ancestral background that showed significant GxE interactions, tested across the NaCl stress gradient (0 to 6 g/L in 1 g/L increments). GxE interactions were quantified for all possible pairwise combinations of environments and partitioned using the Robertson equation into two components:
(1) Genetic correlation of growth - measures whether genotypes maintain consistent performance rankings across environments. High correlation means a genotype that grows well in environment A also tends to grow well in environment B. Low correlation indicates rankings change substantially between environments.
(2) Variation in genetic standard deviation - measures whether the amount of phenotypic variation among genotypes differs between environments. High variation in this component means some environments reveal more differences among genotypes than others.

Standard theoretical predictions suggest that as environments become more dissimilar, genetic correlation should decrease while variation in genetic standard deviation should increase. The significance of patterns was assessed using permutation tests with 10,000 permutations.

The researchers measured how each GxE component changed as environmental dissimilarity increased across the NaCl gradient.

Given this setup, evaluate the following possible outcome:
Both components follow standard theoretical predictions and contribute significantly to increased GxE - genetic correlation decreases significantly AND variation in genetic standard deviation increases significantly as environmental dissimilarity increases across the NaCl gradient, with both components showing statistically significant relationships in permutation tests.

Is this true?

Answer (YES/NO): NO